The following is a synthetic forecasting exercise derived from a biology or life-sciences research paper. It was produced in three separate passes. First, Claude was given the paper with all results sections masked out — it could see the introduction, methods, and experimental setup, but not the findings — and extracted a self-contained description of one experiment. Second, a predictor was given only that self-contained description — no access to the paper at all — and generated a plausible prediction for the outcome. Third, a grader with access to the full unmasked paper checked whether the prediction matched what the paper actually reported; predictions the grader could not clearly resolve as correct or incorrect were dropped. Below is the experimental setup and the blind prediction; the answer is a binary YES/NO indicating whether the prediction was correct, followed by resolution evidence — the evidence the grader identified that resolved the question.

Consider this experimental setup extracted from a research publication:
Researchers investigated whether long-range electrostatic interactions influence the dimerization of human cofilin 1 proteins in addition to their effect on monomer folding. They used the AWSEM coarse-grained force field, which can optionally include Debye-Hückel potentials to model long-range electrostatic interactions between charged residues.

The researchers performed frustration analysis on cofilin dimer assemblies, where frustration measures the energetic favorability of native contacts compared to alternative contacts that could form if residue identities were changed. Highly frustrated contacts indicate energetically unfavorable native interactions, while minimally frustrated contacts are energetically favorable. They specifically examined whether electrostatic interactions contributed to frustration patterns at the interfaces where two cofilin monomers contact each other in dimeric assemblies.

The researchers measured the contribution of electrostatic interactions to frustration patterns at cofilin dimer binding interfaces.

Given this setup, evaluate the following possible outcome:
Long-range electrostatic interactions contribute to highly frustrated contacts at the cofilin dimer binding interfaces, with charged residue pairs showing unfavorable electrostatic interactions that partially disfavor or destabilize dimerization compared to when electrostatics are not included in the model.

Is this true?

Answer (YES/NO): NO